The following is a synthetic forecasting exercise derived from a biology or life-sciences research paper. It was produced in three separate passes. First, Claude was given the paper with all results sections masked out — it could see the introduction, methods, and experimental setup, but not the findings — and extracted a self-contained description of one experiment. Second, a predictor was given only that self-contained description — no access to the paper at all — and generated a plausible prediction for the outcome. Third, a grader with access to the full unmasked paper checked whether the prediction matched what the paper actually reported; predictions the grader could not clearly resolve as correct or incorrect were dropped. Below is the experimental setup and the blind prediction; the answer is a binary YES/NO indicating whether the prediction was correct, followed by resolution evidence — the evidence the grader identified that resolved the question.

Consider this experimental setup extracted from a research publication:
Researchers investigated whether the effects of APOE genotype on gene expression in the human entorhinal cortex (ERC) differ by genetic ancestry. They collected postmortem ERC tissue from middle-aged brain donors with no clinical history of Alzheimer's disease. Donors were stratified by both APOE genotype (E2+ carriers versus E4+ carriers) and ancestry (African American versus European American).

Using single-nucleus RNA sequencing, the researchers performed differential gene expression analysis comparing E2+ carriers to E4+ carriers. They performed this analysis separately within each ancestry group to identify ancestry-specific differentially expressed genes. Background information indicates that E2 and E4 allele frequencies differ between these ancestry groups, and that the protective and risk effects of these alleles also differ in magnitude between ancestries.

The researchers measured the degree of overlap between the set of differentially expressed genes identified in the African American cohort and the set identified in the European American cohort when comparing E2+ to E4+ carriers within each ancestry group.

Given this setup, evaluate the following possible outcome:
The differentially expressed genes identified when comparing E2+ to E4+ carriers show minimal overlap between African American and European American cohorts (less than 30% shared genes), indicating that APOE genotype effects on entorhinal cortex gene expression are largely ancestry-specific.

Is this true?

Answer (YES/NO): YES